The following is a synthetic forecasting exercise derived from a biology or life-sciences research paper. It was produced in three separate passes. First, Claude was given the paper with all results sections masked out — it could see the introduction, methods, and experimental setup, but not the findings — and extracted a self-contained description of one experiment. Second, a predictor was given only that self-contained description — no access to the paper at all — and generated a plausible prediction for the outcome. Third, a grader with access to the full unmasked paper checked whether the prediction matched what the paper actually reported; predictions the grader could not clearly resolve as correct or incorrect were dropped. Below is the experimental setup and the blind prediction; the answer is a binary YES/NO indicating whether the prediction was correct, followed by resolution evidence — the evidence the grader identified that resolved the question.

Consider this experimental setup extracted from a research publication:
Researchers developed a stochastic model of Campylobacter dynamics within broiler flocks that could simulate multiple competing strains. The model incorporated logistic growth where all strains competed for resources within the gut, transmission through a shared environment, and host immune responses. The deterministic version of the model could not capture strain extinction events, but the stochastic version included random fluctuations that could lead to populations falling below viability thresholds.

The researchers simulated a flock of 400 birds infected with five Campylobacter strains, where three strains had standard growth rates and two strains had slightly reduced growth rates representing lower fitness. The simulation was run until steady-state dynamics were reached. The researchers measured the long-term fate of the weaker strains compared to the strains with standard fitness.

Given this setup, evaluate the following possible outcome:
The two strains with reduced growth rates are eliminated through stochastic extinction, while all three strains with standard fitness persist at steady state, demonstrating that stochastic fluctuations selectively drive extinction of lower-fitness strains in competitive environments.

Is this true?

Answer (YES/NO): YES